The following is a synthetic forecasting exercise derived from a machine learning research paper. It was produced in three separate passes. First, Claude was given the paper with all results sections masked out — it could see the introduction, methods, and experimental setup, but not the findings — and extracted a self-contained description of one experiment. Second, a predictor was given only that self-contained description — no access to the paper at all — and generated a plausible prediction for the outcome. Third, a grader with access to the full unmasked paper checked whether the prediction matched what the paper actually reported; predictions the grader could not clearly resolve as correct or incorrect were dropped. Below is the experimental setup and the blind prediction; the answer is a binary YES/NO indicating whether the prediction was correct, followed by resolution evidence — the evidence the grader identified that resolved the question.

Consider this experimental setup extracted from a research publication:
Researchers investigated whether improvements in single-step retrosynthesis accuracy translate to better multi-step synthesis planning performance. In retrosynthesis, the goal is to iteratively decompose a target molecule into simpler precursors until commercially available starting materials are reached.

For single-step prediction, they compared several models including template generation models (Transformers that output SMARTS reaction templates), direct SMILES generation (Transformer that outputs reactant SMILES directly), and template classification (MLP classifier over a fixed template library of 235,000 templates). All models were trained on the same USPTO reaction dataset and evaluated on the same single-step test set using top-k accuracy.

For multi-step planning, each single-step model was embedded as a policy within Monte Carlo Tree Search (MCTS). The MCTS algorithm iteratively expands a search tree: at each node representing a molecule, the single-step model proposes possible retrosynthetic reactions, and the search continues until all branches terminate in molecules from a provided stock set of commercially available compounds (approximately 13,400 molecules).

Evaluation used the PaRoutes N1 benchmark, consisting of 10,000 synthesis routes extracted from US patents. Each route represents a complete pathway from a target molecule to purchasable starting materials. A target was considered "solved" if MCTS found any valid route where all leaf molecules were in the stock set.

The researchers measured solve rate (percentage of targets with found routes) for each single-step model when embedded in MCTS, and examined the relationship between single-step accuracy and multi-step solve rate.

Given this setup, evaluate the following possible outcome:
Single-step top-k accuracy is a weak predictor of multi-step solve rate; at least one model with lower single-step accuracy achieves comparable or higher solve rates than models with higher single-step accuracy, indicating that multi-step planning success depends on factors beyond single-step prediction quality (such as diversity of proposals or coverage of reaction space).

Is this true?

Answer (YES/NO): YES